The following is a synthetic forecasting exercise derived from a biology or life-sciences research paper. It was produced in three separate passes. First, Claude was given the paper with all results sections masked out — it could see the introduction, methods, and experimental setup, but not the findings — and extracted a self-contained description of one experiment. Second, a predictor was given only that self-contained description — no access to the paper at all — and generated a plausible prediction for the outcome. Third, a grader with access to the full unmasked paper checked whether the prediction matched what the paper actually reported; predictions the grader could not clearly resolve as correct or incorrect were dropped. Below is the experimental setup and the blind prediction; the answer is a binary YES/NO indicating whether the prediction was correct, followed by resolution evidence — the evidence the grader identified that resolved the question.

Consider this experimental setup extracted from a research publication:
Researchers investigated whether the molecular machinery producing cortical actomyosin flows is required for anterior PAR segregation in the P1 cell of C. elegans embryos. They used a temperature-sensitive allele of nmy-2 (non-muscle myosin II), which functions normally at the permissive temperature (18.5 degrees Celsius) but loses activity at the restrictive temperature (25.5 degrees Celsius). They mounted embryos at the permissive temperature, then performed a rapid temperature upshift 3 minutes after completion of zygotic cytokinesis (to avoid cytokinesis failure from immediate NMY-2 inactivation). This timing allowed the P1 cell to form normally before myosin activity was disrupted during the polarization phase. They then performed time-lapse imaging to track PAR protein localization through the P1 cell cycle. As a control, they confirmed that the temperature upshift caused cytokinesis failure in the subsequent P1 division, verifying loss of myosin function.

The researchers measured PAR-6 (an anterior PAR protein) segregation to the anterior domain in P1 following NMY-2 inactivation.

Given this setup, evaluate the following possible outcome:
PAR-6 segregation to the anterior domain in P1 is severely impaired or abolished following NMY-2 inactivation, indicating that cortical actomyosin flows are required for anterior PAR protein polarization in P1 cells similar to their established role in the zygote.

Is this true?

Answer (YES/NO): NO